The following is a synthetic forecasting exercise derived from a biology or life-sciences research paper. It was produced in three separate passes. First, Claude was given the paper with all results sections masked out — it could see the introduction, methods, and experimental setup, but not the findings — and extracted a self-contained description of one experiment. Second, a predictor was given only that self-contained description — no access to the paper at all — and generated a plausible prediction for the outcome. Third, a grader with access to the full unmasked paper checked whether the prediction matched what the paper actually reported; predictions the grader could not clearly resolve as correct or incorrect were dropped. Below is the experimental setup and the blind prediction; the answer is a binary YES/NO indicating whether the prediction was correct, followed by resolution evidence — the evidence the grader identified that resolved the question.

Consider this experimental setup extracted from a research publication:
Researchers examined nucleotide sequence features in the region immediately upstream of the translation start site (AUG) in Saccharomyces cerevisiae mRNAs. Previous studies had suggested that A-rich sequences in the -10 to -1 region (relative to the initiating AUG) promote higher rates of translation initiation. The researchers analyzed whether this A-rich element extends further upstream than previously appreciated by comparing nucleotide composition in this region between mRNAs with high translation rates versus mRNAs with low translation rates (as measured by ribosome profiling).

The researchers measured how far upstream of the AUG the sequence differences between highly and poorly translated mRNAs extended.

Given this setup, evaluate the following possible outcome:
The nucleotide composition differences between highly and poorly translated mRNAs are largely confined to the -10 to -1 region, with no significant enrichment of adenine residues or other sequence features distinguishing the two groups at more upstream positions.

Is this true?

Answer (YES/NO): NO